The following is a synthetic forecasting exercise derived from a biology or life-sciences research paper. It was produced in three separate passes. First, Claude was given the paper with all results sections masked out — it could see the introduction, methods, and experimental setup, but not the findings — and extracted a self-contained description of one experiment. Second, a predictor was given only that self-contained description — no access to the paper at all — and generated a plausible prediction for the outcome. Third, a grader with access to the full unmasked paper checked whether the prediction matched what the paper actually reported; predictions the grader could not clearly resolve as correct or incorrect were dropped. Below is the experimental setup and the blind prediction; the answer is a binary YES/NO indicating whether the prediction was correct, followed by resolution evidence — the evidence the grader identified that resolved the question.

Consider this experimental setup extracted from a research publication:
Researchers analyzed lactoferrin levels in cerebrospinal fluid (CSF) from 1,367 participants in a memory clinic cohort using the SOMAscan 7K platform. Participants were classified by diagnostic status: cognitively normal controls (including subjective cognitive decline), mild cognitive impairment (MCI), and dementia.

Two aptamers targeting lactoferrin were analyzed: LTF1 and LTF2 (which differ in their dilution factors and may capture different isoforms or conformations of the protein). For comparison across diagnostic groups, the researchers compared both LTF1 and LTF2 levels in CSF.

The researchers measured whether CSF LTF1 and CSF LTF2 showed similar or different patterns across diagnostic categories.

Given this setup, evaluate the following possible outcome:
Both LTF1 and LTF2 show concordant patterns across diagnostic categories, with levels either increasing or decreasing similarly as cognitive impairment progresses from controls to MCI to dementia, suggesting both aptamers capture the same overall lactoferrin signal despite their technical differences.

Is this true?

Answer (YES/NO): NO